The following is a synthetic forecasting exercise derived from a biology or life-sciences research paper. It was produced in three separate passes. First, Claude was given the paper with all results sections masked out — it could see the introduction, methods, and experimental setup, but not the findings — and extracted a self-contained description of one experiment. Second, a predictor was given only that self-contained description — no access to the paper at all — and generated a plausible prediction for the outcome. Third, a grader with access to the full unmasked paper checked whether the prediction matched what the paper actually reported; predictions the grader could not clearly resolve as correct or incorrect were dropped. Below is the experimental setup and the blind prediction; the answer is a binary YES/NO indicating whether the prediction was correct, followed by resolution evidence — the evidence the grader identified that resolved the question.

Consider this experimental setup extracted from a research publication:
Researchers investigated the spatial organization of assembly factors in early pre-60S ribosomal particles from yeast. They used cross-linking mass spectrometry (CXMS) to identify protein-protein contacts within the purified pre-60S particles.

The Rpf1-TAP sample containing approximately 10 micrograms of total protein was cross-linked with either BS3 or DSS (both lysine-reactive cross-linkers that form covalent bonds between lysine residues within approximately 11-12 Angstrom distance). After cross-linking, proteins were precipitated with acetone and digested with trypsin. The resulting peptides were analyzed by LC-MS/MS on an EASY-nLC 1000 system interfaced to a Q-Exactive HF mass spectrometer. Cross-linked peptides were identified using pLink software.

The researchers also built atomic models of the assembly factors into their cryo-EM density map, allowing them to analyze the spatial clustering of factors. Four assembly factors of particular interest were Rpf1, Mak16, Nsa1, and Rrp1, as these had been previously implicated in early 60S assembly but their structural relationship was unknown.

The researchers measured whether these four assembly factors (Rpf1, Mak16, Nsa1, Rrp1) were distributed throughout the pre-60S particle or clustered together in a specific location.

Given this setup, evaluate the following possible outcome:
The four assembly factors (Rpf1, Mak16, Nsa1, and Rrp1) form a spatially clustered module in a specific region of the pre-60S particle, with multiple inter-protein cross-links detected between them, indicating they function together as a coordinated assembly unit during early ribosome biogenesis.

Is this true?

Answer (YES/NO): YES